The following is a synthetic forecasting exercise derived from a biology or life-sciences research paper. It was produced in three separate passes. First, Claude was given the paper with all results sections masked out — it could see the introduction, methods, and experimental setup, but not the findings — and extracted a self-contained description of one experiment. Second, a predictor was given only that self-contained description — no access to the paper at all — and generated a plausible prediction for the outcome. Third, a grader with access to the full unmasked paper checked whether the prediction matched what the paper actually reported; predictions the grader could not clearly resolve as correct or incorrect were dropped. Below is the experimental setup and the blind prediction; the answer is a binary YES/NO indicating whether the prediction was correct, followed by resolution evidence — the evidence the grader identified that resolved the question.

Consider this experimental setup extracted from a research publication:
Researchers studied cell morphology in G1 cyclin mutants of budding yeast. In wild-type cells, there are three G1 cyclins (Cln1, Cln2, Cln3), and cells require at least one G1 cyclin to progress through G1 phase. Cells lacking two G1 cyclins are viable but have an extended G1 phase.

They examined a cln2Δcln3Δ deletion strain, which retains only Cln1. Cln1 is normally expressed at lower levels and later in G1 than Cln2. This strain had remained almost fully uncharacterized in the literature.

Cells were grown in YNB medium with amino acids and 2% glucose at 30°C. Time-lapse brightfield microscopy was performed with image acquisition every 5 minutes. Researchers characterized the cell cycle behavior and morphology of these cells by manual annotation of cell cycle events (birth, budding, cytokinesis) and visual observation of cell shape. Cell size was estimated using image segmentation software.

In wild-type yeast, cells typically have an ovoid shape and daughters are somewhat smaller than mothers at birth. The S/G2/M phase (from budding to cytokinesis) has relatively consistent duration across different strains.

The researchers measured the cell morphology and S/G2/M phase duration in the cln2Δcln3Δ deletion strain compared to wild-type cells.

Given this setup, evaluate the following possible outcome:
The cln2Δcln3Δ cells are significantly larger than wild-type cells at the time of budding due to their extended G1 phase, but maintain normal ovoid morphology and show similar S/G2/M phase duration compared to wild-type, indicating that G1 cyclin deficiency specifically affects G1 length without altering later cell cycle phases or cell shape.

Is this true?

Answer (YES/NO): NO